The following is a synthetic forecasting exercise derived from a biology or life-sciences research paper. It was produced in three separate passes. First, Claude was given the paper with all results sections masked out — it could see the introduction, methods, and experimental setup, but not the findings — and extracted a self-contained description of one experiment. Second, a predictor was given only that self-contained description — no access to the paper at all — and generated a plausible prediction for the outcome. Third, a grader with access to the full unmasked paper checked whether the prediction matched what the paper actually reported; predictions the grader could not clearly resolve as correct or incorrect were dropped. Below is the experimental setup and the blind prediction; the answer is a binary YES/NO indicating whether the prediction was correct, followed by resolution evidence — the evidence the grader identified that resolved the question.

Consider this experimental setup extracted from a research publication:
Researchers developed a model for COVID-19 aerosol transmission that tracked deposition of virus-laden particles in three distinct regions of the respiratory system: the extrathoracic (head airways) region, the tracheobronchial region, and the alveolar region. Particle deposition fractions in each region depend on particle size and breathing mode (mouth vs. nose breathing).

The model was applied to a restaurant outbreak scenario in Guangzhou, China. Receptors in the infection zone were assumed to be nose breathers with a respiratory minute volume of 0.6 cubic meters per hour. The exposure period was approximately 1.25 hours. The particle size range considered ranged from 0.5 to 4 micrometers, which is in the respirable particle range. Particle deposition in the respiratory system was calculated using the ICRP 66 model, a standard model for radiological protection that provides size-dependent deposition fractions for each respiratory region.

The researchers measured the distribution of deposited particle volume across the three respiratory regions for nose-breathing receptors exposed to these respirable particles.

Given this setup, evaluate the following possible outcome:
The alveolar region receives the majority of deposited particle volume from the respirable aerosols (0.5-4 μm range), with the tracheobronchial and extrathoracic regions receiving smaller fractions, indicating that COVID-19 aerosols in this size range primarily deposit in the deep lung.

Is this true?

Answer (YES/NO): NO